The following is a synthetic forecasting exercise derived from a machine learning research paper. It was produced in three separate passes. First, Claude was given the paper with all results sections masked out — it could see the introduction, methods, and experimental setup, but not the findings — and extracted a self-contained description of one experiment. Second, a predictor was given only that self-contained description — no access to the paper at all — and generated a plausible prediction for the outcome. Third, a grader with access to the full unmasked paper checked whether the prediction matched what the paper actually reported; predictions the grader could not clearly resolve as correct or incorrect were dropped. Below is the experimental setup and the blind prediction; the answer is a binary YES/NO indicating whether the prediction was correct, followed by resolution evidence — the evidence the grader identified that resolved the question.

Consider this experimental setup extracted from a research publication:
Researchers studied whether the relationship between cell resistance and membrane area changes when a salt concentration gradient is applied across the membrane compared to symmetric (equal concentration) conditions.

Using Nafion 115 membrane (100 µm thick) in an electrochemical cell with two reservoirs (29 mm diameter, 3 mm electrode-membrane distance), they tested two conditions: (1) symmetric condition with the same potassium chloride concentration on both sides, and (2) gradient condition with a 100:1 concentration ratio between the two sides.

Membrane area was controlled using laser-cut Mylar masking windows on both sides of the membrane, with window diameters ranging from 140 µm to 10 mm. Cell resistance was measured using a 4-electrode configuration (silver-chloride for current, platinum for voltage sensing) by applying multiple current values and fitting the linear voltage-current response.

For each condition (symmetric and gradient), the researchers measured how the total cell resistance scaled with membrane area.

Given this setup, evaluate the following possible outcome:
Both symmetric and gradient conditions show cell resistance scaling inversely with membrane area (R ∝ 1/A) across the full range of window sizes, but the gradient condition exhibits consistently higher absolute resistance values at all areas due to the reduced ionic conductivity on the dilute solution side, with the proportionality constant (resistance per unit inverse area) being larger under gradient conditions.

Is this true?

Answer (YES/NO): NO